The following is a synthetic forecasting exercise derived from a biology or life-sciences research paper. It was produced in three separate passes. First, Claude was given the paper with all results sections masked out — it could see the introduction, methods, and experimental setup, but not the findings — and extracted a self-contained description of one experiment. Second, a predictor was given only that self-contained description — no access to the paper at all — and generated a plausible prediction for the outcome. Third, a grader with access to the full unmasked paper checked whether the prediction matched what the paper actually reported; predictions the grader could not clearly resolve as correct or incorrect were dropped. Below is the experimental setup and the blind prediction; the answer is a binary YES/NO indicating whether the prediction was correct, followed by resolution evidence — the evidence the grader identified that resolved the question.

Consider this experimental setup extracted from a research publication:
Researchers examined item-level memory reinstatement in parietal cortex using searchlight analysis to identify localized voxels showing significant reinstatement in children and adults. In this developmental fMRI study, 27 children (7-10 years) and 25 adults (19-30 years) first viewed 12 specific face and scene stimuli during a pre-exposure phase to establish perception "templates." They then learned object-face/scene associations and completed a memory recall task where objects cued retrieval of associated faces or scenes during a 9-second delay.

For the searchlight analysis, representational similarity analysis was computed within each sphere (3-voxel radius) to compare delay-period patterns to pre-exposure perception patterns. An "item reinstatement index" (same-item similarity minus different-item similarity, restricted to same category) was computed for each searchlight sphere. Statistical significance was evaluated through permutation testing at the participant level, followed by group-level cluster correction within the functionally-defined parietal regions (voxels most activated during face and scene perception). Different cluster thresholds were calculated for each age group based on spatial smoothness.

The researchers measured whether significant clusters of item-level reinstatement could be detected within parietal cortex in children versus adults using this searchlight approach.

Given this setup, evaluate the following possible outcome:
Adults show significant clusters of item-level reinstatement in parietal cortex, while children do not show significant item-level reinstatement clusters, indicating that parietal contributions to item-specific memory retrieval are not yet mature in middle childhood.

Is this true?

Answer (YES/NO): NO